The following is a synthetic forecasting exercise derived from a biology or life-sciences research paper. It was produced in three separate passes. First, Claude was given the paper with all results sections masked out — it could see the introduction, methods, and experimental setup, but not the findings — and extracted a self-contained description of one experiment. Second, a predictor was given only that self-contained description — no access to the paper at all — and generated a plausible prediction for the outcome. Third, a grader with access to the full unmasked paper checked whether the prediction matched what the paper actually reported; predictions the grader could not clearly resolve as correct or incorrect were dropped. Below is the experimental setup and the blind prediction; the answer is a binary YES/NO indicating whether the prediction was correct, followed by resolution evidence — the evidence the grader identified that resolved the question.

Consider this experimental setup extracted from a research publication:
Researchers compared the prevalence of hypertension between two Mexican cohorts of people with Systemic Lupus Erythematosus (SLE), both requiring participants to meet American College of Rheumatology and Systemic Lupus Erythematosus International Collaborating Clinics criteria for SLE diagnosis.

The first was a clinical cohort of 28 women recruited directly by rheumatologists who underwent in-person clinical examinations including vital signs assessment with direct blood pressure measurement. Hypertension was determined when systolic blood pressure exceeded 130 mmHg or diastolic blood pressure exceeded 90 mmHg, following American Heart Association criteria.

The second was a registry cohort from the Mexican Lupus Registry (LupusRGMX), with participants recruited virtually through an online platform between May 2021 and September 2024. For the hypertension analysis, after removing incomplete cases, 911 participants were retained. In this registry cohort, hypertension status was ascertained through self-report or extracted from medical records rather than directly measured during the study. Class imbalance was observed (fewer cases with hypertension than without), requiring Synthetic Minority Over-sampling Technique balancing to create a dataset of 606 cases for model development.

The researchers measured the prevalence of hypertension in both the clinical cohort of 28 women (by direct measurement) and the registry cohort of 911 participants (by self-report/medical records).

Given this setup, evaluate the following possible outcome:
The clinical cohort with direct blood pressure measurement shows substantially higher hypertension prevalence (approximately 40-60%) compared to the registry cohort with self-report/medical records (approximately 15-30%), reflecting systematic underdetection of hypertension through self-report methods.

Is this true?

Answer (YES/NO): NO